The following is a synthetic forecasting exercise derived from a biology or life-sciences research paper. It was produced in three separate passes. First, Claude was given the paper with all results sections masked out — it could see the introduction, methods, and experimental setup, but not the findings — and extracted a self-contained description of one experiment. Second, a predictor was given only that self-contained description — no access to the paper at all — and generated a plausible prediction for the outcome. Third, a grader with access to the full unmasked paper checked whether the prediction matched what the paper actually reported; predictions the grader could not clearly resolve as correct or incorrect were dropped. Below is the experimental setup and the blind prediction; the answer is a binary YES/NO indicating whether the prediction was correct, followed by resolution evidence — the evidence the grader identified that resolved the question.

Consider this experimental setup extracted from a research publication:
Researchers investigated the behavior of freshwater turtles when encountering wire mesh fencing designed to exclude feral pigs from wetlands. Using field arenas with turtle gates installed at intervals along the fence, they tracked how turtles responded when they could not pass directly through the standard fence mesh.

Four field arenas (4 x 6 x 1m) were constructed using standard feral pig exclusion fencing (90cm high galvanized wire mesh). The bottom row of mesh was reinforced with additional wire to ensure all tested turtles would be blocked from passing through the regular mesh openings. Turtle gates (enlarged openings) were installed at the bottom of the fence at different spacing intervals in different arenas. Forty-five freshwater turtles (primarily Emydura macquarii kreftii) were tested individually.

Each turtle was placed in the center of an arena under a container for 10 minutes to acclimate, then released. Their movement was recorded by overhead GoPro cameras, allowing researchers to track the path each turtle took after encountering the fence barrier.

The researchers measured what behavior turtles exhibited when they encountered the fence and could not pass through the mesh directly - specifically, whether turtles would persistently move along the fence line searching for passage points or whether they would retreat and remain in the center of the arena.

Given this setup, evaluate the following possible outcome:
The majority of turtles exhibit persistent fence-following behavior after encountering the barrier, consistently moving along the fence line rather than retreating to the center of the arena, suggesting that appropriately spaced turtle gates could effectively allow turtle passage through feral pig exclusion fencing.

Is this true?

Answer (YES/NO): YES